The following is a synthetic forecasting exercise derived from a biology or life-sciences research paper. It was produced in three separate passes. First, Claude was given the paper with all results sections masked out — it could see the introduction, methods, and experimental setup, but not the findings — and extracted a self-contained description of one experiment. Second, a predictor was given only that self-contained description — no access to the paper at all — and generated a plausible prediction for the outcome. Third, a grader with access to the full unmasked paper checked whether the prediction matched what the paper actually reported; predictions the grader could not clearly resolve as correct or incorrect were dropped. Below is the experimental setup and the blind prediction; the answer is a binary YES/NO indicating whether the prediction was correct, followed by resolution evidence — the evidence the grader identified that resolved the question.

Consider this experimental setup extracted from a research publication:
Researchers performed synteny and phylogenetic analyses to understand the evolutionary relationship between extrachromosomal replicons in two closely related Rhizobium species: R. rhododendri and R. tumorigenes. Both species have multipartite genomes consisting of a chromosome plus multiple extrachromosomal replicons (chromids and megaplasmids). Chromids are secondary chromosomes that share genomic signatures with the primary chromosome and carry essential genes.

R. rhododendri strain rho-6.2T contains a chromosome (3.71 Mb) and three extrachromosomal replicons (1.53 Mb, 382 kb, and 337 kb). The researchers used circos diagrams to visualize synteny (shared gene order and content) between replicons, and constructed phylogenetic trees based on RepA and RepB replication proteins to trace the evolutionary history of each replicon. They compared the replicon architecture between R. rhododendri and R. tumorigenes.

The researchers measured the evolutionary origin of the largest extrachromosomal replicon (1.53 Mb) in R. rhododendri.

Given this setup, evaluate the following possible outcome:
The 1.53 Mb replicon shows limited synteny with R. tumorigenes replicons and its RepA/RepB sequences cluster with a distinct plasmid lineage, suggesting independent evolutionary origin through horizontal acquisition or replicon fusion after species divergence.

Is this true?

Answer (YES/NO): NO